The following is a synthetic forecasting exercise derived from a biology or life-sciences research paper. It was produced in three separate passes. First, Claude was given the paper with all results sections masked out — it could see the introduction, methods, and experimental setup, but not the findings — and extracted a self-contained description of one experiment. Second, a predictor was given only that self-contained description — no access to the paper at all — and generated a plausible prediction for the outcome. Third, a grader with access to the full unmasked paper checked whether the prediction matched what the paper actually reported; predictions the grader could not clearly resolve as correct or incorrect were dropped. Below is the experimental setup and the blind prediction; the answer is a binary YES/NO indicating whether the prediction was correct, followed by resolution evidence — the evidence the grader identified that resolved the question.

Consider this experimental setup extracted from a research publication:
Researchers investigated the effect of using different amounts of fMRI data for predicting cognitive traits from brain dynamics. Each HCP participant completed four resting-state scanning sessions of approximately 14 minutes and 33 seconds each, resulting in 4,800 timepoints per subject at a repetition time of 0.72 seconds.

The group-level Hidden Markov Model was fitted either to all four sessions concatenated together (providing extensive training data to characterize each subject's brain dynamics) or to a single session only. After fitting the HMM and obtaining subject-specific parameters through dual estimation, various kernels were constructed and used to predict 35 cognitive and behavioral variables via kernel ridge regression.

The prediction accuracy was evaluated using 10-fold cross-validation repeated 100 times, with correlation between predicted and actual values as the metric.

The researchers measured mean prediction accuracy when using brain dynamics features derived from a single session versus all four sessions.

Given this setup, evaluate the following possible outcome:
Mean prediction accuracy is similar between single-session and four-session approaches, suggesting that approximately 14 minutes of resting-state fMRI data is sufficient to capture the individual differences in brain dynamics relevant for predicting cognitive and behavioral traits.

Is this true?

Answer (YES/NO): NO